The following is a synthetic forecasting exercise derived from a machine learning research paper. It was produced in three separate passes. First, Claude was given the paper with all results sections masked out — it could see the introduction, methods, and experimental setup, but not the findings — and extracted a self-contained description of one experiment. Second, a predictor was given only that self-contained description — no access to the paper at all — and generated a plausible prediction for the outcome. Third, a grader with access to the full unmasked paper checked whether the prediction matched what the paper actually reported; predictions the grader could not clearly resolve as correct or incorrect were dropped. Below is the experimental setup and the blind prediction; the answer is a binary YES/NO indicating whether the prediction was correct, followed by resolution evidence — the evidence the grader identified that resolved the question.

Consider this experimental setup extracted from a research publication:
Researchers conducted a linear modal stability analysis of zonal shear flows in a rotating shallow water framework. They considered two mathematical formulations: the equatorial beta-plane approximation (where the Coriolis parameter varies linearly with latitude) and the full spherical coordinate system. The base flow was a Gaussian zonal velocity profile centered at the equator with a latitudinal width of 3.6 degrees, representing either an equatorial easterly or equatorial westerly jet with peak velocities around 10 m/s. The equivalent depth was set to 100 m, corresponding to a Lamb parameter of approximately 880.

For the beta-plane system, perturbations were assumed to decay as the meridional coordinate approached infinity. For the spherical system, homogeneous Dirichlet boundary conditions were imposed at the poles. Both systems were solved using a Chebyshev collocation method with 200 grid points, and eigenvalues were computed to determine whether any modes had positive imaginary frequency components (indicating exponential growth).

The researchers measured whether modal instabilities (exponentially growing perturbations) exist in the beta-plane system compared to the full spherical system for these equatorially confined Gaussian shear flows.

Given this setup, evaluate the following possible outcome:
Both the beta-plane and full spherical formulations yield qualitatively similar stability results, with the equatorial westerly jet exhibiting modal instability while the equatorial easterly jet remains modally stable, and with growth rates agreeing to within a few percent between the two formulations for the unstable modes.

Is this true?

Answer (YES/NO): NO